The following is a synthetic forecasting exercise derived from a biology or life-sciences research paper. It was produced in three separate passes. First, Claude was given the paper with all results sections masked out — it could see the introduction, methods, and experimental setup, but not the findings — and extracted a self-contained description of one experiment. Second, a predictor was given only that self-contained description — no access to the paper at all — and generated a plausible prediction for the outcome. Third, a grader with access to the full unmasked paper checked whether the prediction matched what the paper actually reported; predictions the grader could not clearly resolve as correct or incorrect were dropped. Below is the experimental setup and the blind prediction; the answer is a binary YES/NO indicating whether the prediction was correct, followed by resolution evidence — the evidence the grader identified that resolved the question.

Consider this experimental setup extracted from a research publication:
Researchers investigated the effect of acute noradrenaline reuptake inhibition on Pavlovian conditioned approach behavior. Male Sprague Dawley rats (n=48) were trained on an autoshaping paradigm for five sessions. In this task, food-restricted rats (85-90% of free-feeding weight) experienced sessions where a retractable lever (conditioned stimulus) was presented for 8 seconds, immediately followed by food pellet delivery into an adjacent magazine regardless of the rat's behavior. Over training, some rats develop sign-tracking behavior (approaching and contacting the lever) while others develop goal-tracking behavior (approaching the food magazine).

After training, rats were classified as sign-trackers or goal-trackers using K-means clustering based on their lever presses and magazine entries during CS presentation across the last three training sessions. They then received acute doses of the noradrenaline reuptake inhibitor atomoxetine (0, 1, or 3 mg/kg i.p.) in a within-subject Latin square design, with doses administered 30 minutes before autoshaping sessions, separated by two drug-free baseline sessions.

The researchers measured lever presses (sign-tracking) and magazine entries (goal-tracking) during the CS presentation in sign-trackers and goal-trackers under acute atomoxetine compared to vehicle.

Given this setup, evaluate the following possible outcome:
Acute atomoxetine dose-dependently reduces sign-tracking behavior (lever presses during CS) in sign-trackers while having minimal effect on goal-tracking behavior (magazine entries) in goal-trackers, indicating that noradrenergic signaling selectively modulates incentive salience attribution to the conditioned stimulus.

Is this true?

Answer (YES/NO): NO